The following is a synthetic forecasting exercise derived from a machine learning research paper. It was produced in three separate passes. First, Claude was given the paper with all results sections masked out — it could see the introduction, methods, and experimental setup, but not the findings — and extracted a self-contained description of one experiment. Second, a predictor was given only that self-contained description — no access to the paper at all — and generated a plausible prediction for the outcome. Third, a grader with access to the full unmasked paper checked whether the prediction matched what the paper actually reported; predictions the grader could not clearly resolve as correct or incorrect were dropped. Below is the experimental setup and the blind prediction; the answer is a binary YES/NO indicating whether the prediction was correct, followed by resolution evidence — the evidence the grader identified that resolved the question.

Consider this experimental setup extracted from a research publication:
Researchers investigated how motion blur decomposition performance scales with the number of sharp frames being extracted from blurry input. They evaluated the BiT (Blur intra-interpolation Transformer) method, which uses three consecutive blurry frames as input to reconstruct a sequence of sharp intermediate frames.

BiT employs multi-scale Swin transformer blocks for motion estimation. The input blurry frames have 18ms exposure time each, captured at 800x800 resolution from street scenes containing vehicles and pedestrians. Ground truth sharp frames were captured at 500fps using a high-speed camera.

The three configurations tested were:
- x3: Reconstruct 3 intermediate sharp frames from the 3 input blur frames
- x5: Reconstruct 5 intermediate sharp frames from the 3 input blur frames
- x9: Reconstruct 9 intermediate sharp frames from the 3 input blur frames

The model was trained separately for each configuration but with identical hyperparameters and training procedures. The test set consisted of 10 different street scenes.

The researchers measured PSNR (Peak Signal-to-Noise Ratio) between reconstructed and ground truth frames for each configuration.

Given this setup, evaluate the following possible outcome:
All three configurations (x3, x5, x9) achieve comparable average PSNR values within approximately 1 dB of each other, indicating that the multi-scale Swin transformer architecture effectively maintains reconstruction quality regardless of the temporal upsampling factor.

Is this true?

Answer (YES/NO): YES